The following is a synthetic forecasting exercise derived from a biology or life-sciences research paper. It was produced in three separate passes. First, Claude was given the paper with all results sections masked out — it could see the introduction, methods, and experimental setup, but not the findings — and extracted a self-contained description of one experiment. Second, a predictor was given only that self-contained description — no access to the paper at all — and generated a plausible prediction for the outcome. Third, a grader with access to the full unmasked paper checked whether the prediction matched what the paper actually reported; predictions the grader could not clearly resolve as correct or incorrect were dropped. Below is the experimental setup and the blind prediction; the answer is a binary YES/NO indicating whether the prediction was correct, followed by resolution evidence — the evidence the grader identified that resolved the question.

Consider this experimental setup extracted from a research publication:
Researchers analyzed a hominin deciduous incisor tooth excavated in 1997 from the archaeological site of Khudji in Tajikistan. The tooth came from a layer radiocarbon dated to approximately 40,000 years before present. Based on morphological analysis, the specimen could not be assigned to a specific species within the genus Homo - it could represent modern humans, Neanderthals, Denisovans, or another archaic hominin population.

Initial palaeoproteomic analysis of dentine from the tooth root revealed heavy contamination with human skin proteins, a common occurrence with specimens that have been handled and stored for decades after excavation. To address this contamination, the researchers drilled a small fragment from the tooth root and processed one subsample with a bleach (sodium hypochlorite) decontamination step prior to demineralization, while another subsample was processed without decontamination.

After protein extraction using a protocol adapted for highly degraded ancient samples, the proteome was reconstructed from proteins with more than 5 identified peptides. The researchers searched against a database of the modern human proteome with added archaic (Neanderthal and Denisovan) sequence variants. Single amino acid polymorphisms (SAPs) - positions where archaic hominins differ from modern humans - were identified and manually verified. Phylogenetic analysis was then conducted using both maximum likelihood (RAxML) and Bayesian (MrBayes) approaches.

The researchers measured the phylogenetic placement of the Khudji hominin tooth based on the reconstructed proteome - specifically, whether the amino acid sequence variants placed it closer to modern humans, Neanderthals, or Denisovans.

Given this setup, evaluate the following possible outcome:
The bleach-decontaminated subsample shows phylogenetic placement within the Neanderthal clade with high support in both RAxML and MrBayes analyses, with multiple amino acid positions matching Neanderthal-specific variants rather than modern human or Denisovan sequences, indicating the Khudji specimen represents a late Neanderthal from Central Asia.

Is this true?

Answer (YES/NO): NO